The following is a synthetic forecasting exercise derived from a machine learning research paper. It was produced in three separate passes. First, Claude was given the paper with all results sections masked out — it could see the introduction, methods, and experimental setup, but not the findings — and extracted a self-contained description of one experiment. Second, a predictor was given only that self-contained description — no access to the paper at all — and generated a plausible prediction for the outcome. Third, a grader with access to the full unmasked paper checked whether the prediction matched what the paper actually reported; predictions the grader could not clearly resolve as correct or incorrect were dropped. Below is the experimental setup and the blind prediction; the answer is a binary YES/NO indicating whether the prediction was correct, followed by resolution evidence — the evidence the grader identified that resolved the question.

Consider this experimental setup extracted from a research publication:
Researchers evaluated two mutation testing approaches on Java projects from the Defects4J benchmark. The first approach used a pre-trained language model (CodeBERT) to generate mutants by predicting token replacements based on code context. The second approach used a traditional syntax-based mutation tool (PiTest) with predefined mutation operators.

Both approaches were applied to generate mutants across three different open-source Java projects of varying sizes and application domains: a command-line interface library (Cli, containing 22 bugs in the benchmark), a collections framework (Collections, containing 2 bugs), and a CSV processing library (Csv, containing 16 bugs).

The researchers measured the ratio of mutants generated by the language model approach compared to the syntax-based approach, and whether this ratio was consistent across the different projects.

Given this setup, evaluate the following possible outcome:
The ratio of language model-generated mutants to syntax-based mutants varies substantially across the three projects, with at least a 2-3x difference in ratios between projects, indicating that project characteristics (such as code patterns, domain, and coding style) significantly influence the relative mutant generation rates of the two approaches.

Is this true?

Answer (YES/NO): NO